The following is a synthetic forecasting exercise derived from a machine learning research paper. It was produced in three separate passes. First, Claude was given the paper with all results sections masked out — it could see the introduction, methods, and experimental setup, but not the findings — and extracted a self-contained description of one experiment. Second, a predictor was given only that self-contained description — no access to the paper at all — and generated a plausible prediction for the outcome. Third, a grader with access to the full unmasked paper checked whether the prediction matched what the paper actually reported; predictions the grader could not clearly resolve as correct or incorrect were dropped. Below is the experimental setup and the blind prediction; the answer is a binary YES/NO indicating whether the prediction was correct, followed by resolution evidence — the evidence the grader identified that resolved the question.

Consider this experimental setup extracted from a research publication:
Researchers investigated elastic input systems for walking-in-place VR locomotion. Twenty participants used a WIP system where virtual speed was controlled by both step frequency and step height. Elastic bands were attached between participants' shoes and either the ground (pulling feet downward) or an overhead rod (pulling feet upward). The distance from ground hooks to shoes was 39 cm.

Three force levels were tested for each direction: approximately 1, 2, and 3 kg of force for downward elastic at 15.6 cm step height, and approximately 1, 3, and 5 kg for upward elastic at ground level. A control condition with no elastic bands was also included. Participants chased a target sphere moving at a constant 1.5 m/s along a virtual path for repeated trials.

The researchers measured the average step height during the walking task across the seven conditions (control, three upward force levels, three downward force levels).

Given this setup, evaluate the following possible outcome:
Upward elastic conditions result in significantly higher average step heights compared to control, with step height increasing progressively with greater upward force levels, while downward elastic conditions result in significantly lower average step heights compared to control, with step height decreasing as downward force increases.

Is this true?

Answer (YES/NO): NO